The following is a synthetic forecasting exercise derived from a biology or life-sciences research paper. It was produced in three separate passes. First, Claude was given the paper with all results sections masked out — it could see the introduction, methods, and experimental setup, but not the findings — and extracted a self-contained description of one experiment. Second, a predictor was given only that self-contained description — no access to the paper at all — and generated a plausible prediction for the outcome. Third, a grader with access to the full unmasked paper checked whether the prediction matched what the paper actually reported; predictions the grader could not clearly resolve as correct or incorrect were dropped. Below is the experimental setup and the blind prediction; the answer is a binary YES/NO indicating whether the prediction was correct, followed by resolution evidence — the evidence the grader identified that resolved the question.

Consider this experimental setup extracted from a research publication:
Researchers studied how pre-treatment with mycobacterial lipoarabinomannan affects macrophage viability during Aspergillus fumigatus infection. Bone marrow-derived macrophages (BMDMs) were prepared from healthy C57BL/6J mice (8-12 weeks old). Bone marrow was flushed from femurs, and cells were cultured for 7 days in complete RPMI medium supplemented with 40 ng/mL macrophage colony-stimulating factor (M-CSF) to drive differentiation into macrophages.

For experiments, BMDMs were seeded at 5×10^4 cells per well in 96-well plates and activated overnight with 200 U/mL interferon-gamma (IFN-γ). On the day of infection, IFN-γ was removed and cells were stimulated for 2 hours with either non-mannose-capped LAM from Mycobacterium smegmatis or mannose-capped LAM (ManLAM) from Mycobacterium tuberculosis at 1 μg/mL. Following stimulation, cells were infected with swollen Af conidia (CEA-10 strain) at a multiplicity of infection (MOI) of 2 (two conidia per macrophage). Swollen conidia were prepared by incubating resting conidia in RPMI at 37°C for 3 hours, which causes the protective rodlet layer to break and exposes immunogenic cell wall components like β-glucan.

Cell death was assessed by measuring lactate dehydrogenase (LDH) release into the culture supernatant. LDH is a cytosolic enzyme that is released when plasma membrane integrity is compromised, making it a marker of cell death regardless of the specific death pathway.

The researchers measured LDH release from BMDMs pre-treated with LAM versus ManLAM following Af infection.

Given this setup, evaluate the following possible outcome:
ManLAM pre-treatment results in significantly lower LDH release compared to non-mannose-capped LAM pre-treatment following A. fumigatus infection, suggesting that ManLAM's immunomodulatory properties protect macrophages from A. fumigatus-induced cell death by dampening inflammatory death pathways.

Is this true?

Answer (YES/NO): YES